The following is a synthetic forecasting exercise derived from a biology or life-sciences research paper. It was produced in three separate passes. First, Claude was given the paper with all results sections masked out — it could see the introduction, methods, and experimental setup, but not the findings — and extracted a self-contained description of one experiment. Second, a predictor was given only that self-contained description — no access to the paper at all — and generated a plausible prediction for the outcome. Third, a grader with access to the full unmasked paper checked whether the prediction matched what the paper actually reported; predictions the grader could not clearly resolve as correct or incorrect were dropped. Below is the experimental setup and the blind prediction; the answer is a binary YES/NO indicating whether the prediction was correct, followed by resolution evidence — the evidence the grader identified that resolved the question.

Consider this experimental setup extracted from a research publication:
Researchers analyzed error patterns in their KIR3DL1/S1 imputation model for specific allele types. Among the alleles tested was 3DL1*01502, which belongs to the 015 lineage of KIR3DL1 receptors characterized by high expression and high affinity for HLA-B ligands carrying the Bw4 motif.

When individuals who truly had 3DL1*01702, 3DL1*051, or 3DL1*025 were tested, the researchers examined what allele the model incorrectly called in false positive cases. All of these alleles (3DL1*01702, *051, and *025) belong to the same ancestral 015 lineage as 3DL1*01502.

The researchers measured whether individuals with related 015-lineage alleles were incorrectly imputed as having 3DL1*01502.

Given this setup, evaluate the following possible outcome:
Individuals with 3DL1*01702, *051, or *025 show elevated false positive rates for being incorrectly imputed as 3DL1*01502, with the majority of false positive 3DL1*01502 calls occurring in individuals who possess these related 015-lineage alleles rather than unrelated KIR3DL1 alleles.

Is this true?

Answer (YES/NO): YES